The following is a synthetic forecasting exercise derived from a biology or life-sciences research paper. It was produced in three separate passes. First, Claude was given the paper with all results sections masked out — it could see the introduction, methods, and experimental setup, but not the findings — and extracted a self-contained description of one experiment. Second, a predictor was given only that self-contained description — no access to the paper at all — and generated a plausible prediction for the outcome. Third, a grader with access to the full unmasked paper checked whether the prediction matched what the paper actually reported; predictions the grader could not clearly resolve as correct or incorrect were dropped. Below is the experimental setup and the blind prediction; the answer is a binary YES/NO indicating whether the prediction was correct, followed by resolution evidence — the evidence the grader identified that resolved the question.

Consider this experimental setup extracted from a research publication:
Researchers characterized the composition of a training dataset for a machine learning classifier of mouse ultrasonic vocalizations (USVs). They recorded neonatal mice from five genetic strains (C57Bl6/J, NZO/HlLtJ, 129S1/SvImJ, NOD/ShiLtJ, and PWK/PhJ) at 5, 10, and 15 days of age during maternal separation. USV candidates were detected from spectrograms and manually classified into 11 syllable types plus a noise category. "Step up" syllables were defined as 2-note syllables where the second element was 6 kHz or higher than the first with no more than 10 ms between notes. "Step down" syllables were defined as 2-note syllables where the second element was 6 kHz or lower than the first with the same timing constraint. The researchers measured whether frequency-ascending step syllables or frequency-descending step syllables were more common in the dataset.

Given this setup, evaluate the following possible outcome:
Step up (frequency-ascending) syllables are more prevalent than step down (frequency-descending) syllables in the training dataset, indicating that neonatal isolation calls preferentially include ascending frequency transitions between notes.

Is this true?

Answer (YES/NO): YES